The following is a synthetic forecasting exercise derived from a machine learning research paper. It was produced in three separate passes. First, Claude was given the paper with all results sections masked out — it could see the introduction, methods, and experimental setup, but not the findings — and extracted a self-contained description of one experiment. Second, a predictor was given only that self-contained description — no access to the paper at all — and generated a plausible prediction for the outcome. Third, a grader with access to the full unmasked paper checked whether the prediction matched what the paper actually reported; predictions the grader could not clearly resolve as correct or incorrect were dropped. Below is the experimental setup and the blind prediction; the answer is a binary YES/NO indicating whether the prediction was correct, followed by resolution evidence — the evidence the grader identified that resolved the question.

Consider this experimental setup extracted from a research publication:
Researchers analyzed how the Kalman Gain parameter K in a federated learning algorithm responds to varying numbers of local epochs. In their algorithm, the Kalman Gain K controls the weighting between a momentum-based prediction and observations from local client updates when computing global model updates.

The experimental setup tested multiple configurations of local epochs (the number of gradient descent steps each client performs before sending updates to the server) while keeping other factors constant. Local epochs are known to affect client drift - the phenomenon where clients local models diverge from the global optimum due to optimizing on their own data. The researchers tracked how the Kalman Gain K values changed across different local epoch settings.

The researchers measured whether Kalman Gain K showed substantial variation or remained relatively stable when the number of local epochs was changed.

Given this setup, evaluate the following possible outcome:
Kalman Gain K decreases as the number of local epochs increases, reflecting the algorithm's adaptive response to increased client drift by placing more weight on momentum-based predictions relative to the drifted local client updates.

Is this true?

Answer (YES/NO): NO